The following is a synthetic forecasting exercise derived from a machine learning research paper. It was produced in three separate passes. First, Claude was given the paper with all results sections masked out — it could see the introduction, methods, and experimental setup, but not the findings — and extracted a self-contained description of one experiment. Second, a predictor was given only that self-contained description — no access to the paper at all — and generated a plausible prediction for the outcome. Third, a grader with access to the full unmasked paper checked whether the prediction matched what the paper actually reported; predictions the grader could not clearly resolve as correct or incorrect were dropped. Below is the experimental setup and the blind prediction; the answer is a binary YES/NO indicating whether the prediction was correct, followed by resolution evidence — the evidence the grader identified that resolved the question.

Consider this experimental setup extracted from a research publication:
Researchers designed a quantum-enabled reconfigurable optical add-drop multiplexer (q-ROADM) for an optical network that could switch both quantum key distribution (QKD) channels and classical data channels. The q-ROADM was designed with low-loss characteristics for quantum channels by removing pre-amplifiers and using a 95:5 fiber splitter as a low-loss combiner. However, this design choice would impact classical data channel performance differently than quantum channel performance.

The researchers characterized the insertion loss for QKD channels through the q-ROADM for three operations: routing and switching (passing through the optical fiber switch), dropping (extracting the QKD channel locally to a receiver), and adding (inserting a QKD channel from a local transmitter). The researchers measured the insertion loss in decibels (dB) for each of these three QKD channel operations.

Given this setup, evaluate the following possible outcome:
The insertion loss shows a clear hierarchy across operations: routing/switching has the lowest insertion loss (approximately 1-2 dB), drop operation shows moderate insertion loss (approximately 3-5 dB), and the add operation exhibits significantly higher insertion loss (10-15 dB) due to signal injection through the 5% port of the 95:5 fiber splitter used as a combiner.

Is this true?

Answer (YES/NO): NO